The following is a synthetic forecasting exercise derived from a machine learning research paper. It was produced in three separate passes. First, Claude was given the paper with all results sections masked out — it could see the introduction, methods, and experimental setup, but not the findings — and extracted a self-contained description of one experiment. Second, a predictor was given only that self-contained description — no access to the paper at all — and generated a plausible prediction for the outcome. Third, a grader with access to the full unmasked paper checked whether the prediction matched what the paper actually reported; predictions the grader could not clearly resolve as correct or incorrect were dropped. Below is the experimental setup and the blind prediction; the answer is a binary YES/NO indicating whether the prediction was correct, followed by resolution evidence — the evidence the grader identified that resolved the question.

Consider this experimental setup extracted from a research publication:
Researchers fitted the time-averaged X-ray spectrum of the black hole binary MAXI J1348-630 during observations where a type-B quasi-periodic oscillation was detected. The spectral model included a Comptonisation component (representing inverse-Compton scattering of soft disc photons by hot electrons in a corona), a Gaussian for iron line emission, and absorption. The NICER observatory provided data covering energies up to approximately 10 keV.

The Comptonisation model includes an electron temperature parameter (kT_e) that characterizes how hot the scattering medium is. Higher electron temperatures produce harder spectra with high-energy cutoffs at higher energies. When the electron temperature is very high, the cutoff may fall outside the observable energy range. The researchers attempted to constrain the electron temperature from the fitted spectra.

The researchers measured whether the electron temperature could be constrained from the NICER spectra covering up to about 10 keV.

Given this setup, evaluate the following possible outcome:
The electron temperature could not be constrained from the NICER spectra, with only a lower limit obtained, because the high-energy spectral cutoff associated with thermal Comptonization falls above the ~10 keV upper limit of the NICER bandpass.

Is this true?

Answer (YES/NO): YES